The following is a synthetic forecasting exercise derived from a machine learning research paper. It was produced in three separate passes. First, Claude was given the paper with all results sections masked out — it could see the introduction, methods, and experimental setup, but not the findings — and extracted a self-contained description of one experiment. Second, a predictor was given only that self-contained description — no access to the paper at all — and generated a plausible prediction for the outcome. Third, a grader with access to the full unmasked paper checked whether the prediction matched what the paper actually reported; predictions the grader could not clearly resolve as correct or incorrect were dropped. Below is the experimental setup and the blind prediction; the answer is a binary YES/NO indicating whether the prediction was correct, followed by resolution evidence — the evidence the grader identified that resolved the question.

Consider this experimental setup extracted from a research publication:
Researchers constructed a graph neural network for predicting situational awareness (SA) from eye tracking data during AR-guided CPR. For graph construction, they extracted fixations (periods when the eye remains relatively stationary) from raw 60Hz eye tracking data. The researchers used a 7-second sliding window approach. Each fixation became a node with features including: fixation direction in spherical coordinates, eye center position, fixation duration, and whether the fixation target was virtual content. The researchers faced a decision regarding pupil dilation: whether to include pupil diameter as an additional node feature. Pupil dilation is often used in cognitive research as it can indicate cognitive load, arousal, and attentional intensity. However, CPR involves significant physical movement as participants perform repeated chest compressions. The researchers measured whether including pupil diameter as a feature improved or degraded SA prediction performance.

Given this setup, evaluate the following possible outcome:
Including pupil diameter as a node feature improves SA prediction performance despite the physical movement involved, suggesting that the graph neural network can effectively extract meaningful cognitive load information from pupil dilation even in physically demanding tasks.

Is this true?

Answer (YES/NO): NO